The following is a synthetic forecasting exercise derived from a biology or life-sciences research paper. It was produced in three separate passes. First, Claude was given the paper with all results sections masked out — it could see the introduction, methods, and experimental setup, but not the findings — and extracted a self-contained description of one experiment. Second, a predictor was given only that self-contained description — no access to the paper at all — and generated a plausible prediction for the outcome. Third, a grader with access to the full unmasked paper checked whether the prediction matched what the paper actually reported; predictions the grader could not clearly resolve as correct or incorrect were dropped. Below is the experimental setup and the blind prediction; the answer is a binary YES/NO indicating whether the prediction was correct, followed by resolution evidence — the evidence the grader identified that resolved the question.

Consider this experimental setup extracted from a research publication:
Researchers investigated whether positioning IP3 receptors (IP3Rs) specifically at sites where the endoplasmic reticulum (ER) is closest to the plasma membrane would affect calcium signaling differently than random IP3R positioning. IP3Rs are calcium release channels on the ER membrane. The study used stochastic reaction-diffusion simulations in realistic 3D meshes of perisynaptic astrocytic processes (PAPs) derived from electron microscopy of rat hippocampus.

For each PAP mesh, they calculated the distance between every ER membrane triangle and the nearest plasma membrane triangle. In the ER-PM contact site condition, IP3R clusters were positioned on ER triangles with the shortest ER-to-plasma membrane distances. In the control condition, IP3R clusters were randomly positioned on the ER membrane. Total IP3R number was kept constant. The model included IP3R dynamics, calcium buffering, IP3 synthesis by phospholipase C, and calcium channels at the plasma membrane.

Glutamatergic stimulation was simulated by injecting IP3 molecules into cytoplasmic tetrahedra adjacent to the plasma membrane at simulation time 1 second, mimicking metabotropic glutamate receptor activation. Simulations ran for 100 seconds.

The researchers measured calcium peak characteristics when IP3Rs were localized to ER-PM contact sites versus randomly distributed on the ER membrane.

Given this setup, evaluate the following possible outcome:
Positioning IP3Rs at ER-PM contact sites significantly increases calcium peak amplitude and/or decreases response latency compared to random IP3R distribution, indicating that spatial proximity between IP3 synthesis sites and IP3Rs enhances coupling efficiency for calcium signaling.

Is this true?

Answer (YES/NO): NO